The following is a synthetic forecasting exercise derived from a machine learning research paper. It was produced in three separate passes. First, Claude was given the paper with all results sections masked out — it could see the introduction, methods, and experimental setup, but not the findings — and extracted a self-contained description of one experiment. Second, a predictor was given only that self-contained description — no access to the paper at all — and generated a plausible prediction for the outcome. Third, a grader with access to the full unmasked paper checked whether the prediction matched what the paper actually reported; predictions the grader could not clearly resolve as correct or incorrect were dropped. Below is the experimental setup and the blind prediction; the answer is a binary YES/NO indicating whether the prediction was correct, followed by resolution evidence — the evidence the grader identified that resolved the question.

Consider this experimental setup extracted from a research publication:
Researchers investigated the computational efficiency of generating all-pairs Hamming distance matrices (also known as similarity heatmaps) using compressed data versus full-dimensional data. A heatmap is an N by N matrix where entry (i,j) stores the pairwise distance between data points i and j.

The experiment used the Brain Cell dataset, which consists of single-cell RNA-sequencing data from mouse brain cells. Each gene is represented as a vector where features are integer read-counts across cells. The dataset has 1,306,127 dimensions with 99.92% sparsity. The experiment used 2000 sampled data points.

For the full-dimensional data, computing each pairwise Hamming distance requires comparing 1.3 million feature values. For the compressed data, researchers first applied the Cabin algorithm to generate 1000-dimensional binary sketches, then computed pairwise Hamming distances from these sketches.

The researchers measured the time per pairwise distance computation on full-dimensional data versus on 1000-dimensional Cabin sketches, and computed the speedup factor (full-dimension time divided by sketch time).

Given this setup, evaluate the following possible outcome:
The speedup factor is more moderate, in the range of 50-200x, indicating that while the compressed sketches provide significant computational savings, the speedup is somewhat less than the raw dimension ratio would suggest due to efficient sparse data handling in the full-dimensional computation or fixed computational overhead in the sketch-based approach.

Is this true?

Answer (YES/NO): YES